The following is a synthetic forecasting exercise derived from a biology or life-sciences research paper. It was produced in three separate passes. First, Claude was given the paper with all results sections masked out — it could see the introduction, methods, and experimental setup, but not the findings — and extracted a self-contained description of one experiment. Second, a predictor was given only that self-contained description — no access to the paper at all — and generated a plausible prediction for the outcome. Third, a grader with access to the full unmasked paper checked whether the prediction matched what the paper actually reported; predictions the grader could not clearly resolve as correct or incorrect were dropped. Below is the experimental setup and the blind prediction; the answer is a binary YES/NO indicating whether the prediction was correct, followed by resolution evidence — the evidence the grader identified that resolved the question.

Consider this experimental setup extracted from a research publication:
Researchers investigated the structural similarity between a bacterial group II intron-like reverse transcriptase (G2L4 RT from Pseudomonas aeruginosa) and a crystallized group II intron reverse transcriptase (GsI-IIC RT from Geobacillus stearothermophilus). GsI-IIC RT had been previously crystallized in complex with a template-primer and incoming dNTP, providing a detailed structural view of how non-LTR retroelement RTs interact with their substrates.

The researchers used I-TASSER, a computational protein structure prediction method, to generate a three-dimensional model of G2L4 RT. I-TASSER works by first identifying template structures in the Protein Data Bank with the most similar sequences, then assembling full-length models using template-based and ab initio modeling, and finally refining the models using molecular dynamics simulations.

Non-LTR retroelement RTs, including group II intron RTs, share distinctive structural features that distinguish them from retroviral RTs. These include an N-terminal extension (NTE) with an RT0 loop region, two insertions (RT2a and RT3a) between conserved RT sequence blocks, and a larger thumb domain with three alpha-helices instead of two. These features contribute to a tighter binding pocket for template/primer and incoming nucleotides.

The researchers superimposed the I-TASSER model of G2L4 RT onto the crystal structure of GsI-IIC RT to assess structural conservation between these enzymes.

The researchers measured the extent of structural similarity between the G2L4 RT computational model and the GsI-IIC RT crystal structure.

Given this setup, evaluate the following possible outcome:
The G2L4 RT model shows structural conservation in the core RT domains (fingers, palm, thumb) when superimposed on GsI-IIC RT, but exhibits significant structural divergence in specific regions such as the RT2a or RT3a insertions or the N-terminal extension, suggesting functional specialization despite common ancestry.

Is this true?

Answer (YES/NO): NO